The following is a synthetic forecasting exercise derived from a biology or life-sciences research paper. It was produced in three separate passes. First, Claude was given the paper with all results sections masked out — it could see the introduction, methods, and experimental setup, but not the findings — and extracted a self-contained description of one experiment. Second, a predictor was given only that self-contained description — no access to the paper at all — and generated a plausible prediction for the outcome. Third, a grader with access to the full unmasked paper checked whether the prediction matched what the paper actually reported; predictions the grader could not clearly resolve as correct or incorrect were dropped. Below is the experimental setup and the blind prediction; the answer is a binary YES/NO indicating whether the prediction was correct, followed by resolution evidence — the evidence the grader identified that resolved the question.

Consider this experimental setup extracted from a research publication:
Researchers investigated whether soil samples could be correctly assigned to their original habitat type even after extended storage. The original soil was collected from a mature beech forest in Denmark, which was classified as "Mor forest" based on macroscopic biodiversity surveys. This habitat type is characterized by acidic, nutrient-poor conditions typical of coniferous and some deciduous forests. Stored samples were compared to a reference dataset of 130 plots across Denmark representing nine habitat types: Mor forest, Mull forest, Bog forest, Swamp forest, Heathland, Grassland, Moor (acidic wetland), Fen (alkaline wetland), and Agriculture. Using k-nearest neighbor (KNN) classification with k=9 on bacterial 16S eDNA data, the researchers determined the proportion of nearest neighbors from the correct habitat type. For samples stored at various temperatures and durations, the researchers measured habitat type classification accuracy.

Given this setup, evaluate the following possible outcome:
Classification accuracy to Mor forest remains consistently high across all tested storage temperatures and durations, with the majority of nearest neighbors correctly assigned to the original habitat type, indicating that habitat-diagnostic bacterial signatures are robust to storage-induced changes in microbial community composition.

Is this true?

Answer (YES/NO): NO